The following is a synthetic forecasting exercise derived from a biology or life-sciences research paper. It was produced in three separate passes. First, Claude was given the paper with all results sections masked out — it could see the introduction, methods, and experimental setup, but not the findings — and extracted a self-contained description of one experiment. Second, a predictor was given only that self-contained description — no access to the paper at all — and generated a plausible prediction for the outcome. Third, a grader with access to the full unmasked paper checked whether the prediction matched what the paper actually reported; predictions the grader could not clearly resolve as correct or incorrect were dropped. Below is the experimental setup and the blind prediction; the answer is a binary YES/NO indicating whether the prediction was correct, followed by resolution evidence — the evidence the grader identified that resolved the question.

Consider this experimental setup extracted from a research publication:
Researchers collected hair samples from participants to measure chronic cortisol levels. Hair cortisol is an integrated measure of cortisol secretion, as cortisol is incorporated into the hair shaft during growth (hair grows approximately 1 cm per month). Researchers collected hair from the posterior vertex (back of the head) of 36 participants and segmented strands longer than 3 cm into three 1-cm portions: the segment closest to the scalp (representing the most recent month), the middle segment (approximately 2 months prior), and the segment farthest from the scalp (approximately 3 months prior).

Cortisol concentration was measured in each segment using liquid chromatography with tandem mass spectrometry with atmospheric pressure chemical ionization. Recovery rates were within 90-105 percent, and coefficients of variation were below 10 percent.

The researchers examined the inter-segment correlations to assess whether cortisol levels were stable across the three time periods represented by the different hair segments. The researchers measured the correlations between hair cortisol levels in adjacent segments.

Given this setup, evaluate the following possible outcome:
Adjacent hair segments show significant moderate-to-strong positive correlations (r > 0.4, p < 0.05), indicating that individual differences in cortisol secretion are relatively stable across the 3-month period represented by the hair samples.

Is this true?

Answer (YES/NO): YES